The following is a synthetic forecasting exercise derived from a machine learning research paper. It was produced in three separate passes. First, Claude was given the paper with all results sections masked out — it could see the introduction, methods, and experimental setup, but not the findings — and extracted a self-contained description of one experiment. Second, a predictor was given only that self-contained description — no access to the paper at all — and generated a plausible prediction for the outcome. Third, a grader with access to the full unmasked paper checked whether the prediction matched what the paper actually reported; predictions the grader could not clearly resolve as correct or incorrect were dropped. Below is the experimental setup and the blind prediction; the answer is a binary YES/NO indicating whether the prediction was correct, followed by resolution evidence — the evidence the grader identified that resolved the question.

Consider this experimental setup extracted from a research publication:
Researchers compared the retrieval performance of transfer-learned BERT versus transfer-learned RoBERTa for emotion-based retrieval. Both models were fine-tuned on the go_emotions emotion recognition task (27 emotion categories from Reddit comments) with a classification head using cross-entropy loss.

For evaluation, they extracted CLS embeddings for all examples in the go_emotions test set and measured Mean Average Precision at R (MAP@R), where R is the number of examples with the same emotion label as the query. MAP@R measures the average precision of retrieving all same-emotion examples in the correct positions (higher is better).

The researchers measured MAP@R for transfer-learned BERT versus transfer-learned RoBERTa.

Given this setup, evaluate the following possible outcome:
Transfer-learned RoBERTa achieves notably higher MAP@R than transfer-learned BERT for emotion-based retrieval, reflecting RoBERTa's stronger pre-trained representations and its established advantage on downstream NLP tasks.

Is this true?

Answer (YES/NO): NO